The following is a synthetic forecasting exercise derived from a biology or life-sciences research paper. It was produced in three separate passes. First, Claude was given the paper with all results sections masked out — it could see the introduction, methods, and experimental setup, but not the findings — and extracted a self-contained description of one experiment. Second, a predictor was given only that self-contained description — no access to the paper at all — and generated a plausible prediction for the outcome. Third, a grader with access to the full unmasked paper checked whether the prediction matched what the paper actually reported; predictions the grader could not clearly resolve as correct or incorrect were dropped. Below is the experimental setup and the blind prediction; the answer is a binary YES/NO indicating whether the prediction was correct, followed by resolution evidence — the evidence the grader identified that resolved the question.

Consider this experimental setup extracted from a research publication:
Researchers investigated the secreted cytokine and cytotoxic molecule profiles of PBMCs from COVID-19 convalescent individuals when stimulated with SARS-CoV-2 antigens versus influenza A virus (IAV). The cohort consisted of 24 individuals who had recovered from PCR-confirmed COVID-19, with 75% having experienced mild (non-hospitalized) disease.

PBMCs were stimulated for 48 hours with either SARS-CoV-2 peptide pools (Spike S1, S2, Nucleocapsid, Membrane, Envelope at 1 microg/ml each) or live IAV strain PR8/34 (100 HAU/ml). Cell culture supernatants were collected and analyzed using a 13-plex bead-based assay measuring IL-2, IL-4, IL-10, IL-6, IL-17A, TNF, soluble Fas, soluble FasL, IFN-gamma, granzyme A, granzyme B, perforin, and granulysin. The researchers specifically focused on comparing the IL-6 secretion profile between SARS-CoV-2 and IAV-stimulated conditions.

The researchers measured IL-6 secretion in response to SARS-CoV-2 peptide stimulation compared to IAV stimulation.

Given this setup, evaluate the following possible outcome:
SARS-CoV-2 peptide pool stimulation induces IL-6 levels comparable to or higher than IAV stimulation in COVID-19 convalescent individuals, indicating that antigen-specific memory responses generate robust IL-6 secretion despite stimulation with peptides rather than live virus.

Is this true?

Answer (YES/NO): YES